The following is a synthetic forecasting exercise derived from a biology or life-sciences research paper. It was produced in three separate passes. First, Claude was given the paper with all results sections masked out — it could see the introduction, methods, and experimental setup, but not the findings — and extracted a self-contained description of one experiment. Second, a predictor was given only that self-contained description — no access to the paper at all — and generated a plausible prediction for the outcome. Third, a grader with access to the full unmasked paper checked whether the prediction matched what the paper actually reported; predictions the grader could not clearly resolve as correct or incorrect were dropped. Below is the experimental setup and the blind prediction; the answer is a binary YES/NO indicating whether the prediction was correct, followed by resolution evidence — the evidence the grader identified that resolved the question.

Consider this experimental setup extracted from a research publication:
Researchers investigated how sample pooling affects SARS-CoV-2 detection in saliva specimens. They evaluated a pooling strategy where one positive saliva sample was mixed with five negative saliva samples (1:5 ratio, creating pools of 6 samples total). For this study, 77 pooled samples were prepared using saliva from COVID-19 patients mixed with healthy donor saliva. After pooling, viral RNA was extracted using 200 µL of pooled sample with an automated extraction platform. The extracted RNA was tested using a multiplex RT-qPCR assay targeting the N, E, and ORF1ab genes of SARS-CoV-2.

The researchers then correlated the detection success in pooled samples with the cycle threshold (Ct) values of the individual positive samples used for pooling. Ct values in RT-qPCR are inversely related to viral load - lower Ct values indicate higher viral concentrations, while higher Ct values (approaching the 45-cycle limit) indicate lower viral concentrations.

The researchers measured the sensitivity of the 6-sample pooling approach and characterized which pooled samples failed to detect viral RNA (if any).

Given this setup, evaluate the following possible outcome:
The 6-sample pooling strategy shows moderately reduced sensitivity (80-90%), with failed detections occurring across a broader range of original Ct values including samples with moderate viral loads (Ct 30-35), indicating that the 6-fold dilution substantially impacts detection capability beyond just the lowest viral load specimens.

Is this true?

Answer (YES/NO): NO